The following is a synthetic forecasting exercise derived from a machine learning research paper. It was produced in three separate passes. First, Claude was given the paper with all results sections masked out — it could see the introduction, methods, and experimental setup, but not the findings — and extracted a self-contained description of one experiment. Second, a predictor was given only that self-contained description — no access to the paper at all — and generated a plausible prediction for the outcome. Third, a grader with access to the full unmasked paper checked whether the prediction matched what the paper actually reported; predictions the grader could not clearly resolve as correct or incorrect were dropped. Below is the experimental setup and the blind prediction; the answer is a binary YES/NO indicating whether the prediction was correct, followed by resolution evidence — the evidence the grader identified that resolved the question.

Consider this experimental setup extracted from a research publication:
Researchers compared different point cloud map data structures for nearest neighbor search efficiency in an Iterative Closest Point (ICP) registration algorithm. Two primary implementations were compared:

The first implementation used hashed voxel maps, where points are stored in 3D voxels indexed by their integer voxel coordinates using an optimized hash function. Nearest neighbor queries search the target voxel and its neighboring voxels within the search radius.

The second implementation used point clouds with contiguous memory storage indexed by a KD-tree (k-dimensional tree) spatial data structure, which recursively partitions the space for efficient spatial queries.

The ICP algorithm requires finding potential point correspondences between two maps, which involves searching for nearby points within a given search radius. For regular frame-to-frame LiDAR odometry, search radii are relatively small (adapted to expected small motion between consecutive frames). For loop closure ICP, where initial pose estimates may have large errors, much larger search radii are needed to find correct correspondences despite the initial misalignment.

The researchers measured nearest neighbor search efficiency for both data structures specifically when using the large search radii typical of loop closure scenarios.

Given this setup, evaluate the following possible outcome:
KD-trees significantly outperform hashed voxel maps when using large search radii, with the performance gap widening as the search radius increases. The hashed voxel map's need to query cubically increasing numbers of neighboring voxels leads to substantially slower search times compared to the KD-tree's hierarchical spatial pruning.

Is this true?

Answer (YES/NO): YES